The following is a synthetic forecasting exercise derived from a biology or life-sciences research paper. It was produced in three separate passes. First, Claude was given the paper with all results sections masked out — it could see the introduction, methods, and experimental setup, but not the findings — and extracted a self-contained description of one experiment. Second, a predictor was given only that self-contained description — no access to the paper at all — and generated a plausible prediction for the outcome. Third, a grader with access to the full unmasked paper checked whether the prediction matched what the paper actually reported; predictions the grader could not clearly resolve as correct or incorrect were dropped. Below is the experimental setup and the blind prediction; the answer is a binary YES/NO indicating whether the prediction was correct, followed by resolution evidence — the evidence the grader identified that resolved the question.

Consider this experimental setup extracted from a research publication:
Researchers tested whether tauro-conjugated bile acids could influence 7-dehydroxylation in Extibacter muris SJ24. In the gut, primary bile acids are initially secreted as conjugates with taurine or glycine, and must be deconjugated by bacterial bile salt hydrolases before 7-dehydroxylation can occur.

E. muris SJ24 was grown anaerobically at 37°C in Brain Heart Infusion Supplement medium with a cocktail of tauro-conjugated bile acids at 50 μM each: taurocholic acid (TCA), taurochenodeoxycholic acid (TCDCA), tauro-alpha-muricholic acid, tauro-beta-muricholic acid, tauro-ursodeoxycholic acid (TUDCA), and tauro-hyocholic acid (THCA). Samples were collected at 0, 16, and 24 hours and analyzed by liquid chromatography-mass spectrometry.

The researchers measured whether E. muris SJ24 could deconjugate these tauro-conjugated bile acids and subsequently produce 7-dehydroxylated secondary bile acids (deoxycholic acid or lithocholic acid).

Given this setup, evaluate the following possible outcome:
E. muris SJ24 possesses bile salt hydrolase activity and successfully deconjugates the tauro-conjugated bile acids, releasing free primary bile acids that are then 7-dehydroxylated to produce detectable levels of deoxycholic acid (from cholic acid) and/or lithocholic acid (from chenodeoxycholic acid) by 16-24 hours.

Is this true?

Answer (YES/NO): NO